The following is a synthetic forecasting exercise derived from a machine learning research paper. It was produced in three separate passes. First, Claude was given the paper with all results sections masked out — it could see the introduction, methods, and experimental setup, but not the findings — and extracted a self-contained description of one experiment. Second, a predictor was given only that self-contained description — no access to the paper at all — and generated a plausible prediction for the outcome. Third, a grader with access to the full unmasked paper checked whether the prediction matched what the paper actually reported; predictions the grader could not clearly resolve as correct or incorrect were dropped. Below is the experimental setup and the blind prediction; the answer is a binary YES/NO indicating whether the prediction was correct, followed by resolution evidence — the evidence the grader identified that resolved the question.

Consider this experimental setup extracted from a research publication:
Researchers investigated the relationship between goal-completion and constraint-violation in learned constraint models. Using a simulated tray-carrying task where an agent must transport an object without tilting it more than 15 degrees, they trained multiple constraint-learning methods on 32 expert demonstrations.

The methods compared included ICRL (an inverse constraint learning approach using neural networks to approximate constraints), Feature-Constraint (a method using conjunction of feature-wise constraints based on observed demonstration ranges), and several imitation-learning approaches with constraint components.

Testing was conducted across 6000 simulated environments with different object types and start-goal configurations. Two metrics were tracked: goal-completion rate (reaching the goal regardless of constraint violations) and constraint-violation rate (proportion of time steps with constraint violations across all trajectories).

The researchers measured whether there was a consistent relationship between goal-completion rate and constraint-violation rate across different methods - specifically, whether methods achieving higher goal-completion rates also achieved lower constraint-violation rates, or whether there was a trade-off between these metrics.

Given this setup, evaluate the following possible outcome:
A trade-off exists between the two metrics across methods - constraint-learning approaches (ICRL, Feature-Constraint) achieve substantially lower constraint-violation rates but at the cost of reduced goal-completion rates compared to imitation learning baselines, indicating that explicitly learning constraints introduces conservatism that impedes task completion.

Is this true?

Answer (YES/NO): NO